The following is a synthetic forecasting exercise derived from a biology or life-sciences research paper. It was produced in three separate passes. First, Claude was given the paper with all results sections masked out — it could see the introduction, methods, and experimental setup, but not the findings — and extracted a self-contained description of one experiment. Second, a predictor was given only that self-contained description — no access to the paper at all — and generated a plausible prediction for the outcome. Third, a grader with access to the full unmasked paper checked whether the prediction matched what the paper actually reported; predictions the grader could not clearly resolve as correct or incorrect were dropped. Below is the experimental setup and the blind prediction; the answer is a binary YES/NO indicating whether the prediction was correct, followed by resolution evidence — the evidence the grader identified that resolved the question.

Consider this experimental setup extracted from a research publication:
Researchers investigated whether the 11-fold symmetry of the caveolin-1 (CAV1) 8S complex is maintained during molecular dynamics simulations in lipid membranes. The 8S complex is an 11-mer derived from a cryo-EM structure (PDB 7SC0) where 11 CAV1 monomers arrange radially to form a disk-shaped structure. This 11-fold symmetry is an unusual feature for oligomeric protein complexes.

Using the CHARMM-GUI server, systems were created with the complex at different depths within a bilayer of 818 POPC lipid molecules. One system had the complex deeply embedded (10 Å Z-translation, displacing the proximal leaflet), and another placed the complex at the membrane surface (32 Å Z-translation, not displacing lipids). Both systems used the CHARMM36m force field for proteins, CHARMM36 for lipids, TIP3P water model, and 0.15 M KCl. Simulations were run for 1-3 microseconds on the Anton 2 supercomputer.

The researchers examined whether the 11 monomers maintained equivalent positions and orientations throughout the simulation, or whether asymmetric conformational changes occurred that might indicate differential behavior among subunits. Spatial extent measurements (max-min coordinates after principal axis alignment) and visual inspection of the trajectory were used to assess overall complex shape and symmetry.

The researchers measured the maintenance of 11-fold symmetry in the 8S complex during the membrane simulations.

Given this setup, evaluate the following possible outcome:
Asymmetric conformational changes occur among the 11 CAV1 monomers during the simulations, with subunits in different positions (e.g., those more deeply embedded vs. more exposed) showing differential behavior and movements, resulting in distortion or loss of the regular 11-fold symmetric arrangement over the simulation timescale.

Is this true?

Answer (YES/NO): NO